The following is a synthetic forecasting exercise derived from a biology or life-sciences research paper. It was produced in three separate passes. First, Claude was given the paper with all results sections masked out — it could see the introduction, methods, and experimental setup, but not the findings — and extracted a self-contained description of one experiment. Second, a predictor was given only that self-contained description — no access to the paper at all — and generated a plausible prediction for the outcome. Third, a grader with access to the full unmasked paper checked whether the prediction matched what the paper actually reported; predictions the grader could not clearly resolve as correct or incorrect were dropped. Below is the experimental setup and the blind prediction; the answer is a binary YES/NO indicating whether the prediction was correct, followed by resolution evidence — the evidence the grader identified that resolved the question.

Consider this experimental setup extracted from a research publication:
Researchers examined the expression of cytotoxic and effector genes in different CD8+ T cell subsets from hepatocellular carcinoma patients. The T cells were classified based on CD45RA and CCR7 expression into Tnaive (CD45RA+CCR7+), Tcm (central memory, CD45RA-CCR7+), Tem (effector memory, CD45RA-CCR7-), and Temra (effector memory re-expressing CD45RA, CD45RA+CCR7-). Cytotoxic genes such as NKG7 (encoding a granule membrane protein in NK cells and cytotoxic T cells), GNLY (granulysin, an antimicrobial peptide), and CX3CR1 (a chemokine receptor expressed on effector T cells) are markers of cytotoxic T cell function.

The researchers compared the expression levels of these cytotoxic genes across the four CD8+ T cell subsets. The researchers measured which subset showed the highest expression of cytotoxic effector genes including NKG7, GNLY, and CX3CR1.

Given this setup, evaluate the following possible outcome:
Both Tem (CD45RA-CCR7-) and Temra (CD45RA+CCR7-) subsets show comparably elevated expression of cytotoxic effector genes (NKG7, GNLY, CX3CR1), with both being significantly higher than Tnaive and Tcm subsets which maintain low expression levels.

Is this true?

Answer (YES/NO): NO